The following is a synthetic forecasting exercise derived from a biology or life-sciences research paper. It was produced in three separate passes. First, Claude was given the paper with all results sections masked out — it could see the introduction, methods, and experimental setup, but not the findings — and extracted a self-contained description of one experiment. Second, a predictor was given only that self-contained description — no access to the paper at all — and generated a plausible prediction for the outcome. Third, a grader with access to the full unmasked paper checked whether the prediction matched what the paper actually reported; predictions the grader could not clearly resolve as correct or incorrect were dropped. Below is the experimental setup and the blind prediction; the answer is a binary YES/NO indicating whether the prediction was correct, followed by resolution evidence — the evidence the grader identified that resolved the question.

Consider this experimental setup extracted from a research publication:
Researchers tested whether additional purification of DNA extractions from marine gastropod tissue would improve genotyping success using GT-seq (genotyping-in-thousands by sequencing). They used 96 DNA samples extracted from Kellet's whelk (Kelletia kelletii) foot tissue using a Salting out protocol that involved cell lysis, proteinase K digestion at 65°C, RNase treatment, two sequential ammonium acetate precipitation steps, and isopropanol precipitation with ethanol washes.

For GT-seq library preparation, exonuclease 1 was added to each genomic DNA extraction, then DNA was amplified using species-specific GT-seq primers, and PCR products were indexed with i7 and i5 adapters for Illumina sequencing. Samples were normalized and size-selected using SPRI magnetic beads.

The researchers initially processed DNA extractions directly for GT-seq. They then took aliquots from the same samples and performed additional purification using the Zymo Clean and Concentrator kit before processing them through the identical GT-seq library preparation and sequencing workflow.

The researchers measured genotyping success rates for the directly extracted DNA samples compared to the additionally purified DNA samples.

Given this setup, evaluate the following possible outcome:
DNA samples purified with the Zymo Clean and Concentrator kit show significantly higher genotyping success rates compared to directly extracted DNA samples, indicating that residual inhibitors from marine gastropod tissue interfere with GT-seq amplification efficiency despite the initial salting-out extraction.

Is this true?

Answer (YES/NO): YES